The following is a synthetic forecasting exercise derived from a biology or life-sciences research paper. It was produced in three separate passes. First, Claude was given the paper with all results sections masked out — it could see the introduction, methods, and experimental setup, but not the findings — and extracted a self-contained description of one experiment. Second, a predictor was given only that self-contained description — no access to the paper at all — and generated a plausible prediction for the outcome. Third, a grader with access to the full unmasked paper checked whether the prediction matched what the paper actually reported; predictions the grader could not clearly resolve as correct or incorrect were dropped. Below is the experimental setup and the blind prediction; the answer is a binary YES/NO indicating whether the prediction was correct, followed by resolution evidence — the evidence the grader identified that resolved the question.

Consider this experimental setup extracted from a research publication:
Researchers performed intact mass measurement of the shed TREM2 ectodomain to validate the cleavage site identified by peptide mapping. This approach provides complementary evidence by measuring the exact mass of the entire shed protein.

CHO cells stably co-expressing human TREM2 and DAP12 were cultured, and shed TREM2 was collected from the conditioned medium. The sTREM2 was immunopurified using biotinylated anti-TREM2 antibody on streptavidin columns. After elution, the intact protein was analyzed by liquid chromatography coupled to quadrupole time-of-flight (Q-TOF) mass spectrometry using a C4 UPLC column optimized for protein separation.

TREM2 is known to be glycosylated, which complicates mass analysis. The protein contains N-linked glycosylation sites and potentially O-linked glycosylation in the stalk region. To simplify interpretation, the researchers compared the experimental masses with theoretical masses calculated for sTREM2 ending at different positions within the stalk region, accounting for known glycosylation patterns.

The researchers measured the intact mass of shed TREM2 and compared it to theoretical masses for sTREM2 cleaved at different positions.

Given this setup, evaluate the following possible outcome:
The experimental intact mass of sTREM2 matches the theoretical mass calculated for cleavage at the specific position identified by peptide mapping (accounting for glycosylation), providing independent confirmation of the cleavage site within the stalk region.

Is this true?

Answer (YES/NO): YES